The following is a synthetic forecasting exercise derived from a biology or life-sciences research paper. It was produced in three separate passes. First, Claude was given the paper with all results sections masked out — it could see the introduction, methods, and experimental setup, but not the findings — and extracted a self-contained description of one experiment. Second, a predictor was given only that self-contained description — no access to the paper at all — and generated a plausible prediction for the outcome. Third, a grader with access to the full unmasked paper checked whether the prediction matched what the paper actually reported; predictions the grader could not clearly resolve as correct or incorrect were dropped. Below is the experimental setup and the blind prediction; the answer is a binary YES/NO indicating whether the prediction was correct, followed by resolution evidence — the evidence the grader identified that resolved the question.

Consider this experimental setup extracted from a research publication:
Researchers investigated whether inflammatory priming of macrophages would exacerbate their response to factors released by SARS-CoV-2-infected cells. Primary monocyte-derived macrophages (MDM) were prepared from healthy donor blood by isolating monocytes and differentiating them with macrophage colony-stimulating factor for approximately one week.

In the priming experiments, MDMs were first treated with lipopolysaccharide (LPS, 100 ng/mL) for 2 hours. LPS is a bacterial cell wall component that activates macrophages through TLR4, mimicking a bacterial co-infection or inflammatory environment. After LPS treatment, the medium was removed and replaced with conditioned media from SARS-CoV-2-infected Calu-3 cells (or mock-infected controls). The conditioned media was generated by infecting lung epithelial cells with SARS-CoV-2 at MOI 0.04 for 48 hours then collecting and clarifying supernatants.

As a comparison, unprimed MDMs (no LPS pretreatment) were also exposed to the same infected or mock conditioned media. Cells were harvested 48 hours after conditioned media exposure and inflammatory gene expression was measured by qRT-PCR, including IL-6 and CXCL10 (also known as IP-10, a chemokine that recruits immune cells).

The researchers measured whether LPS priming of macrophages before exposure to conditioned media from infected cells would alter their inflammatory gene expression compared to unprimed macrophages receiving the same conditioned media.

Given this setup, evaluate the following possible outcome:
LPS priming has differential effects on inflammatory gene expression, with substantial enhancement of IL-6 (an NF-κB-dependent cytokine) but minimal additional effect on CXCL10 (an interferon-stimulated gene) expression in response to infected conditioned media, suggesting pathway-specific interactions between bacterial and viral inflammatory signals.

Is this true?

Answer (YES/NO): NO